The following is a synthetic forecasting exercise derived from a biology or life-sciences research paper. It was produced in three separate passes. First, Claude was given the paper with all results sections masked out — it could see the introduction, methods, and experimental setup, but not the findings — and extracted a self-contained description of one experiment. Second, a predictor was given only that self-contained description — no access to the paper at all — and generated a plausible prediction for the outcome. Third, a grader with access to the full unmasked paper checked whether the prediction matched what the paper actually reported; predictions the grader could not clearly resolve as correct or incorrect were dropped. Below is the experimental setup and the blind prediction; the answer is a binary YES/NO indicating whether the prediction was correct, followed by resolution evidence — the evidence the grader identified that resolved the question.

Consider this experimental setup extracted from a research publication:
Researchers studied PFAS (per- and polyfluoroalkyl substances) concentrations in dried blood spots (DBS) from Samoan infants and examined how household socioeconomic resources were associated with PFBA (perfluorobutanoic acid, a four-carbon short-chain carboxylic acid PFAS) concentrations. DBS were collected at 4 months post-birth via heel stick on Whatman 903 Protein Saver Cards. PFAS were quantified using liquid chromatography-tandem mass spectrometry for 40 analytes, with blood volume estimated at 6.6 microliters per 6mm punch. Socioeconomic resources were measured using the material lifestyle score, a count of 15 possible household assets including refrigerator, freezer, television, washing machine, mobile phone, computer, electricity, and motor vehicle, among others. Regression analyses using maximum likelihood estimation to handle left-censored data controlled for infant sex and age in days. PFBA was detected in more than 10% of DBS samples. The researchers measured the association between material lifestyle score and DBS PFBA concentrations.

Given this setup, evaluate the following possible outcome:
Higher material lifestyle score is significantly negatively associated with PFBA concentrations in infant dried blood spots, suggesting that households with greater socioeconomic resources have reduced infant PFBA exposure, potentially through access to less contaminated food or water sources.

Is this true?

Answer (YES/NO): NO